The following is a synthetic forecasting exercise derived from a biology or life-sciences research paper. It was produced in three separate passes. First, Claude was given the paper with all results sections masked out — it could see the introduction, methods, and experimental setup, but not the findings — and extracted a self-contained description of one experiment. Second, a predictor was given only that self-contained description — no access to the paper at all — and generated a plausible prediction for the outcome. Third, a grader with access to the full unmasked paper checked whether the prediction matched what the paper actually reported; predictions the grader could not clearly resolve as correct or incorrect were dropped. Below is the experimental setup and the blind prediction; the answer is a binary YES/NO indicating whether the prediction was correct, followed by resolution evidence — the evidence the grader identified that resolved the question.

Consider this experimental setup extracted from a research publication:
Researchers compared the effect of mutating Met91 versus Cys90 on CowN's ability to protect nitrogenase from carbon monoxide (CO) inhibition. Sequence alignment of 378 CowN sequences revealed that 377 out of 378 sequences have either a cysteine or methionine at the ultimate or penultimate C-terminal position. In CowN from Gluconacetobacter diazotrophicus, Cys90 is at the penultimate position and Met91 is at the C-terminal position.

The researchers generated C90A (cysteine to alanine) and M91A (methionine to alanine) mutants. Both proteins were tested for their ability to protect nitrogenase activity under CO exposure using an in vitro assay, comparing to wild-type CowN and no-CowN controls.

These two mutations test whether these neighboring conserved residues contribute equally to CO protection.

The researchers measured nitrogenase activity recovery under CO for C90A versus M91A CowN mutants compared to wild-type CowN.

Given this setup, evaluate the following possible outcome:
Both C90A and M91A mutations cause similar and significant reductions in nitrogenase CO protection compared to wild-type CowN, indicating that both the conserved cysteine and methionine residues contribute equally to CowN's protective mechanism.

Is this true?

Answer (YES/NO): NO